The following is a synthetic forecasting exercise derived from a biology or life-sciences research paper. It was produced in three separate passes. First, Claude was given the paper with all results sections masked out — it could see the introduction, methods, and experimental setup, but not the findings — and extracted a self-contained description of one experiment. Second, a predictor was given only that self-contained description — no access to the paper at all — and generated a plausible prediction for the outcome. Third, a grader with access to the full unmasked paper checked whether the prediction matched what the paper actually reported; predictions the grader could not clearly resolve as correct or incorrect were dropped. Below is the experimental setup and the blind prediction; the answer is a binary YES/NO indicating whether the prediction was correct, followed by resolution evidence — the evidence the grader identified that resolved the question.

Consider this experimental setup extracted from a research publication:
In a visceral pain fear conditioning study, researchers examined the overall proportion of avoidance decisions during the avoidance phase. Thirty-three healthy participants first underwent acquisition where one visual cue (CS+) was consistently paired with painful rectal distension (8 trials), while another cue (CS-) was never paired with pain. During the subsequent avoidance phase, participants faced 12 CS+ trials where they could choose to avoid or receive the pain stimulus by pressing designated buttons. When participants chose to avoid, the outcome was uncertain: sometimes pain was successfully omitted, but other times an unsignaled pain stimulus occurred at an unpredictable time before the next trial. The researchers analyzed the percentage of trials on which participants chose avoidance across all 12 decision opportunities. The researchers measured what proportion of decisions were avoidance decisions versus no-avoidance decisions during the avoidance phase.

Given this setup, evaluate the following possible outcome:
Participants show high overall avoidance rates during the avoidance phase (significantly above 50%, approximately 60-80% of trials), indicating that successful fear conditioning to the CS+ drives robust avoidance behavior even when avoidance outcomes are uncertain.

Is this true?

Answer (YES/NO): NO